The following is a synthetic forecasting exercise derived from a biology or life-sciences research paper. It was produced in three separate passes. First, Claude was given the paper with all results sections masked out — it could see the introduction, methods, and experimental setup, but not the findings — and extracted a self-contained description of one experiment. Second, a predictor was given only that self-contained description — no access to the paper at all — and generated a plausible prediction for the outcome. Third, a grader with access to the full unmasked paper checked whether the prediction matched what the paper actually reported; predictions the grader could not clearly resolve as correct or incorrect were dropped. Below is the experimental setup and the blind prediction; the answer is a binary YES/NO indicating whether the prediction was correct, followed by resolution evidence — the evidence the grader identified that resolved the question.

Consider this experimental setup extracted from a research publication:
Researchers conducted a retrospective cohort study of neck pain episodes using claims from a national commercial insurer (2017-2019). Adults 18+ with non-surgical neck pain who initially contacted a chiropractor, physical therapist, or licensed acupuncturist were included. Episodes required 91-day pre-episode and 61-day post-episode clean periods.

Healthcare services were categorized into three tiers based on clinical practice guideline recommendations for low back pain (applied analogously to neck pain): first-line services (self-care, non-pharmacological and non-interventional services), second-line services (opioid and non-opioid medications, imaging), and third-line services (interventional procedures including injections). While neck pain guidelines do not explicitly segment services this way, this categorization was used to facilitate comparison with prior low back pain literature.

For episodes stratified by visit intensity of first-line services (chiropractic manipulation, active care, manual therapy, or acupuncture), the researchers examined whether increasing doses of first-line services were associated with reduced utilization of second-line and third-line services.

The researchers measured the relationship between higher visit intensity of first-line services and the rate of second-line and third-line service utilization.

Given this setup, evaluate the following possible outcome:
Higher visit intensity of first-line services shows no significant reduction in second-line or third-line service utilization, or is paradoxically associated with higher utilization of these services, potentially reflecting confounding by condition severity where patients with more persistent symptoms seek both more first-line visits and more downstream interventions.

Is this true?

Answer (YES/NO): YES